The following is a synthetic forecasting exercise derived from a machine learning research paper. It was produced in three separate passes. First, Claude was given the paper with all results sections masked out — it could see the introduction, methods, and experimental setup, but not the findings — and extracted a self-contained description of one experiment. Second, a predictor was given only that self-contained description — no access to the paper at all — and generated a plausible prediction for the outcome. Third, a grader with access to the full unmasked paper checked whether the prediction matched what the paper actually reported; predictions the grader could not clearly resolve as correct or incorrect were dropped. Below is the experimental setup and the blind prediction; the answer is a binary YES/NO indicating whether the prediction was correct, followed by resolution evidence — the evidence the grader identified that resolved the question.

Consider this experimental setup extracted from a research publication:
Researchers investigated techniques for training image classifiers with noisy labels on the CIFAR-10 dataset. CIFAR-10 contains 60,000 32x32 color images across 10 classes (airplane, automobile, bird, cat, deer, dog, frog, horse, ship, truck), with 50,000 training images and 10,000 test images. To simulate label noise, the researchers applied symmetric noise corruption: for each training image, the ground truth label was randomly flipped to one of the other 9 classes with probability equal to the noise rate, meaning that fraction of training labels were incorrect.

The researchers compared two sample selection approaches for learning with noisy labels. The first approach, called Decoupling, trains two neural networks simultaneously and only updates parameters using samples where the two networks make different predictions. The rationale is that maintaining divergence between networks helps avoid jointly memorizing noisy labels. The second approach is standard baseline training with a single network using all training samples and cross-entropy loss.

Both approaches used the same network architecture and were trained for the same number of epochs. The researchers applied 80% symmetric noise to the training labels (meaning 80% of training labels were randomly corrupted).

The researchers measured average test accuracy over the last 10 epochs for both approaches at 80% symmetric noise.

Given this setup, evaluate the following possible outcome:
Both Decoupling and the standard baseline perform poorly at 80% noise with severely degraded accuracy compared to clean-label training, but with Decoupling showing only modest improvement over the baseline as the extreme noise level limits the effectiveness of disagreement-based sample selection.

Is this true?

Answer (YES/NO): NO